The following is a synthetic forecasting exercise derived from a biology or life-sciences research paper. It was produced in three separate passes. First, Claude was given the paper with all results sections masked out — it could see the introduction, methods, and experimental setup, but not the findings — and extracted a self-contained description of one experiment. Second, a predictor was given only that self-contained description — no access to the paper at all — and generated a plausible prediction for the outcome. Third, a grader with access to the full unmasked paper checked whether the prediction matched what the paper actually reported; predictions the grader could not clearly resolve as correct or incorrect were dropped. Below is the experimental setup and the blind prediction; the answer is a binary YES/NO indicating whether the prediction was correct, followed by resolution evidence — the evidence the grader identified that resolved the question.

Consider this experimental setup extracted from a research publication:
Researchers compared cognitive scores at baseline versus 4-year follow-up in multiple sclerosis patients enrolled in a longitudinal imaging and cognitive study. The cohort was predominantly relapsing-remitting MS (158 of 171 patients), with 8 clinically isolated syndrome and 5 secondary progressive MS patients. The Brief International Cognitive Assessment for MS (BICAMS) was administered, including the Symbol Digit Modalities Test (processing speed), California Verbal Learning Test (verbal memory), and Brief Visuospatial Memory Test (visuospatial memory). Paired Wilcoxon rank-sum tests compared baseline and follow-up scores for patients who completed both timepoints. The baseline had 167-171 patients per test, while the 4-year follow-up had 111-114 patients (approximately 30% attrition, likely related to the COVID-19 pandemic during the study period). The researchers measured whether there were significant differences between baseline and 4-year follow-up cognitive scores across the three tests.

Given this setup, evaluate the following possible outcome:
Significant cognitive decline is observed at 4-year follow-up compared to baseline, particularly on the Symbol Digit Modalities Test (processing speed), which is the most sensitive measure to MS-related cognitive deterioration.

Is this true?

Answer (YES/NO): NO